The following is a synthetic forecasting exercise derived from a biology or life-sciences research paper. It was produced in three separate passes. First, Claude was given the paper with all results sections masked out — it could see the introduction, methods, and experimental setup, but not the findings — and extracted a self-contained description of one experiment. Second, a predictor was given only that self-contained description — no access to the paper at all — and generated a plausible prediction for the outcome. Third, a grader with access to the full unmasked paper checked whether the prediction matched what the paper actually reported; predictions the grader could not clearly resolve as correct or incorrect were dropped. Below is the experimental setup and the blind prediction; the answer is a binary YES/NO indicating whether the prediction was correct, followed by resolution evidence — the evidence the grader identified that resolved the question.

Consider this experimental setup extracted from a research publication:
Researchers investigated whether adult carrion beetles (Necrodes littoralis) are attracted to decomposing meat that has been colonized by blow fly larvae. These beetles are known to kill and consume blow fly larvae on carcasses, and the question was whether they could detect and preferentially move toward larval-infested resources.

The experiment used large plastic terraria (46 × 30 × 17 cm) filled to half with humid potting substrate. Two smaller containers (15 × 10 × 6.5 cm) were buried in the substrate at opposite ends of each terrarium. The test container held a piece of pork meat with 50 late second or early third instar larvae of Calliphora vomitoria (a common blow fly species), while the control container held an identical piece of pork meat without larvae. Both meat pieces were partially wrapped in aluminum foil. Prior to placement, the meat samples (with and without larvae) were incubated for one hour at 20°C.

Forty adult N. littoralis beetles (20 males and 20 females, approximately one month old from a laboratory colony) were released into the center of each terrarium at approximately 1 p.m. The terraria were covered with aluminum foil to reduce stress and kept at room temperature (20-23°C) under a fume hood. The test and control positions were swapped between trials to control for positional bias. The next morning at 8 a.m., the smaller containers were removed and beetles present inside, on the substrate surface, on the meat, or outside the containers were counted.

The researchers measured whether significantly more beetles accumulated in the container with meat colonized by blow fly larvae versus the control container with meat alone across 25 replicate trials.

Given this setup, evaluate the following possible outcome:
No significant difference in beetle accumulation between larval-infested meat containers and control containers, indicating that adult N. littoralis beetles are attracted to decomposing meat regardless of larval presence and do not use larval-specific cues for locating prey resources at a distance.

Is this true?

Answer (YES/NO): YES